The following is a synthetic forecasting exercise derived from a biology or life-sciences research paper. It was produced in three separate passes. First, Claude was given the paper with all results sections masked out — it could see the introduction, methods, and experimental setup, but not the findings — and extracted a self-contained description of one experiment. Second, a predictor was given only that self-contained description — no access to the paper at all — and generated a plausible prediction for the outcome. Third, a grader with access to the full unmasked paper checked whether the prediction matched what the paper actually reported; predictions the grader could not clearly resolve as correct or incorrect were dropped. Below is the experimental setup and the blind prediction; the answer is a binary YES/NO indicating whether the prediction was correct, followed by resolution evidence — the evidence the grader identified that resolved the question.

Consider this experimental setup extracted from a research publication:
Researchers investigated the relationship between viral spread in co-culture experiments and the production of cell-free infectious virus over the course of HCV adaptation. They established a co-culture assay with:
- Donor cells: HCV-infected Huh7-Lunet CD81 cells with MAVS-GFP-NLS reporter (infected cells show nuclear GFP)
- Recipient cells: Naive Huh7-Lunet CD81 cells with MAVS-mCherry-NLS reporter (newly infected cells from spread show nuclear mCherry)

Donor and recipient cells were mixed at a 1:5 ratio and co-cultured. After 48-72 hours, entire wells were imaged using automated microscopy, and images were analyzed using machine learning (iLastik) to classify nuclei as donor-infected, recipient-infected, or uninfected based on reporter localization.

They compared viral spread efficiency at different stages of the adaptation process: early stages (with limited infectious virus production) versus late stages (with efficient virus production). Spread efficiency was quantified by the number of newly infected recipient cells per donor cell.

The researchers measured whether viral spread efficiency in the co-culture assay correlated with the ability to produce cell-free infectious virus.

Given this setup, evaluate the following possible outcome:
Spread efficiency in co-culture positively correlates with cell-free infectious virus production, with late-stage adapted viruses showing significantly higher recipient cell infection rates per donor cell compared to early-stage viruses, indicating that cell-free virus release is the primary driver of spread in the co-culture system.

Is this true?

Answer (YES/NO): NO